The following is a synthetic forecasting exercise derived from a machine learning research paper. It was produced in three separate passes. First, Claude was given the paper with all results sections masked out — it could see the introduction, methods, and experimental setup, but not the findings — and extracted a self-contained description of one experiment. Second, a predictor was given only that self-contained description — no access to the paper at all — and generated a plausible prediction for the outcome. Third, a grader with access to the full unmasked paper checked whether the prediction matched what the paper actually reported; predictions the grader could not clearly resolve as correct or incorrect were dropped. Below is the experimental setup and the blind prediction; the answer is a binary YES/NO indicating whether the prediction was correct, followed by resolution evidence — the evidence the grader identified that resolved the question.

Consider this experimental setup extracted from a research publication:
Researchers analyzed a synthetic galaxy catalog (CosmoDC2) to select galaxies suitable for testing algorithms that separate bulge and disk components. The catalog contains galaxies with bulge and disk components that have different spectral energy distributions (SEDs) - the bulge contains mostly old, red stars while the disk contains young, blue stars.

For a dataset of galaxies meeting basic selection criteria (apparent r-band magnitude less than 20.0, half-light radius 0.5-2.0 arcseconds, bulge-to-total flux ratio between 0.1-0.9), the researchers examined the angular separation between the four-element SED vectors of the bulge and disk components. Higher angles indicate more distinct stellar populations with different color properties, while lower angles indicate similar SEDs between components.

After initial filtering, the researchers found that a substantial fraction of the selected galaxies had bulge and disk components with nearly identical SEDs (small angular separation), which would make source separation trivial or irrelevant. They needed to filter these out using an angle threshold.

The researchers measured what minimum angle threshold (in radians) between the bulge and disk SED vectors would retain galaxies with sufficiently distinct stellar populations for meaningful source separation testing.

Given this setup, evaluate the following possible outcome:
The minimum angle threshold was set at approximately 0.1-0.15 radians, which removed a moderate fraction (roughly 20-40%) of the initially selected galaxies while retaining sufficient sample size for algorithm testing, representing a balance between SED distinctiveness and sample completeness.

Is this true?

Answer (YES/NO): NO